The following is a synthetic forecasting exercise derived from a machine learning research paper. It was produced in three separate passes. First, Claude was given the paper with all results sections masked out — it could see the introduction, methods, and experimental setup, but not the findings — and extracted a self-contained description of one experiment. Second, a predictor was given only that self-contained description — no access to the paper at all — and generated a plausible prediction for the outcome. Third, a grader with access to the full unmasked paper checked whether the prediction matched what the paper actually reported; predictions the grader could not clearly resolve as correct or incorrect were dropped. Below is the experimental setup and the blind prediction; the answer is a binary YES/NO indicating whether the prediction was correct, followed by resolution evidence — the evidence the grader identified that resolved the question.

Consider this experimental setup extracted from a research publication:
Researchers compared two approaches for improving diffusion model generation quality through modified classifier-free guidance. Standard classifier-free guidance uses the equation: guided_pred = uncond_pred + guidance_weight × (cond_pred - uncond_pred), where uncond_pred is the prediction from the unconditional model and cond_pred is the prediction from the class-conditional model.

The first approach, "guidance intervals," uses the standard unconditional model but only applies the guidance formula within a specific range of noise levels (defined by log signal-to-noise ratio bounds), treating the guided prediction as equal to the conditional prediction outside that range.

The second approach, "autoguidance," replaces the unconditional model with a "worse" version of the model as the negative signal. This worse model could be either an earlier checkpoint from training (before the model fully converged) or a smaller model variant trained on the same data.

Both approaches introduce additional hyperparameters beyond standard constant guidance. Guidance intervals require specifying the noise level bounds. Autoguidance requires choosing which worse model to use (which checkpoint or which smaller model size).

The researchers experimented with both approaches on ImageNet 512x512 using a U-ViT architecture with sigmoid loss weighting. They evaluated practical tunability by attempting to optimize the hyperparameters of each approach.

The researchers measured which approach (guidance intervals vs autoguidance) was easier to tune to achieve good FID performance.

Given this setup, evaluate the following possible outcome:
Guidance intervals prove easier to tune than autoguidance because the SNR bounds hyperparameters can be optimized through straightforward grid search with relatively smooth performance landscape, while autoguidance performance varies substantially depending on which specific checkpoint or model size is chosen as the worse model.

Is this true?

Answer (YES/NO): NO